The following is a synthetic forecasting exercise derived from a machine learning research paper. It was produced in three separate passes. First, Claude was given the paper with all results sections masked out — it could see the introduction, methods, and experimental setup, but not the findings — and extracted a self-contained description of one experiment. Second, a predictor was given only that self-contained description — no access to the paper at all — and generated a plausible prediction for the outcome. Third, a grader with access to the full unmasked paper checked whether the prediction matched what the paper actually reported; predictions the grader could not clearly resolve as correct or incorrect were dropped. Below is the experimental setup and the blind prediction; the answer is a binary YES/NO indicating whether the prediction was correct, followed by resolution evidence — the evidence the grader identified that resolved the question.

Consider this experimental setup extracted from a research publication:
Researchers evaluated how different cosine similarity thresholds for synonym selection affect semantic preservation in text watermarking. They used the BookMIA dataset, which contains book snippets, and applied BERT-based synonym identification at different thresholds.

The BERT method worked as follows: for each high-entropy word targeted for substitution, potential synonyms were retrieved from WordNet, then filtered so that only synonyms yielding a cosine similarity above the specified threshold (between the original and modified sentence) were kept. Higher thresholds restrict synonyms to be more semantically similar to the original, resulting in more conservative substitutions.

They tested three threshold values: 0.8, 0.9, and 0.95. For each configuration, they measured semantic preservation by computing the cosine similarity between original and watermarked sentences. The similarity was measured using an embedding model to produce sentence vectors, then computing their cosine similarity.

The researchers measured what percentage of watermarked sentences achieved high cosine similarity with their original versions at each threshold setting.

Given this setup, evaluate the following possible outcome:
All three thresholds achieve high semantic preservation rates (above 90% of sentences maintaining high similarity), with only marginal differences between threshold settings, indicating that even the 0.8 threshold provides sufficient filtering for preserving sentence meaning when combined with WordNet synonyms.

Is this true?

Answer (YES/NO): NO